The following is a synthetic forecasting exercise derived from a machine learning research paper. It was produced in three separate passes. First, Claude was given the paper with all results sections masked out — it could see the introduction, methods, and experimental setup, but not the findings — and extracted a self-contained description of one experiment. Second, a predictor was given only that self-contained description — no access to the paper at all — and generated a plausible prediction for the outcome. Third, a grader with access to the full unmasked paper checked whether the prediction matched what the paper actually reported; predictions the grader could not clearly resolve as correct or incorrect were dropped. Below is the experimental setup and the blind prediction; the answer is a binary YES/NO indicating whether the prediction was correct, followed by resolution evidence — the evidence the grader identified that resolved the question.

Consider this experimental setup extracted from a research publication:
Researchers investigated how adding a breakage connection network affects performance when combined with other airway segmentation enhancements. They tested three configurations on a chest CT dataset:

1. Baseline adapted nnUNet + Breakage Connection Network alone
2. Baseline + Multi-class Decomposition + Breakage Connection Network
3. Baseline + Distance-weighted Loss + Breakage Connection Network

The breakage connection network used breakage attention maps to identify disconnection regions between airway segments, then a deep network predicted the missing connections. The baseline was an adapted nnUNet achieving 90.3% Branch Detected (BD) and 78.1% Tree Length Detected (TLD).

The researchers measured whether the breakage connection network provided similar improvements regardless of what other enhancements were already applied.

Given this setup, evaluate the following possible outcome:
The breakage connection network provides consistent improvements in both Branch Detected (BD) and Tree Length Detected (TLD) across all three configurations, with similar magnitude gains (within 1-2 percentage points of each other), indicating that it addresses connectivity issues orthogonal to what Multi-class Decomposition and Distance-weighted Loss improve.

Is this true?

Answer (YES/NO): NO